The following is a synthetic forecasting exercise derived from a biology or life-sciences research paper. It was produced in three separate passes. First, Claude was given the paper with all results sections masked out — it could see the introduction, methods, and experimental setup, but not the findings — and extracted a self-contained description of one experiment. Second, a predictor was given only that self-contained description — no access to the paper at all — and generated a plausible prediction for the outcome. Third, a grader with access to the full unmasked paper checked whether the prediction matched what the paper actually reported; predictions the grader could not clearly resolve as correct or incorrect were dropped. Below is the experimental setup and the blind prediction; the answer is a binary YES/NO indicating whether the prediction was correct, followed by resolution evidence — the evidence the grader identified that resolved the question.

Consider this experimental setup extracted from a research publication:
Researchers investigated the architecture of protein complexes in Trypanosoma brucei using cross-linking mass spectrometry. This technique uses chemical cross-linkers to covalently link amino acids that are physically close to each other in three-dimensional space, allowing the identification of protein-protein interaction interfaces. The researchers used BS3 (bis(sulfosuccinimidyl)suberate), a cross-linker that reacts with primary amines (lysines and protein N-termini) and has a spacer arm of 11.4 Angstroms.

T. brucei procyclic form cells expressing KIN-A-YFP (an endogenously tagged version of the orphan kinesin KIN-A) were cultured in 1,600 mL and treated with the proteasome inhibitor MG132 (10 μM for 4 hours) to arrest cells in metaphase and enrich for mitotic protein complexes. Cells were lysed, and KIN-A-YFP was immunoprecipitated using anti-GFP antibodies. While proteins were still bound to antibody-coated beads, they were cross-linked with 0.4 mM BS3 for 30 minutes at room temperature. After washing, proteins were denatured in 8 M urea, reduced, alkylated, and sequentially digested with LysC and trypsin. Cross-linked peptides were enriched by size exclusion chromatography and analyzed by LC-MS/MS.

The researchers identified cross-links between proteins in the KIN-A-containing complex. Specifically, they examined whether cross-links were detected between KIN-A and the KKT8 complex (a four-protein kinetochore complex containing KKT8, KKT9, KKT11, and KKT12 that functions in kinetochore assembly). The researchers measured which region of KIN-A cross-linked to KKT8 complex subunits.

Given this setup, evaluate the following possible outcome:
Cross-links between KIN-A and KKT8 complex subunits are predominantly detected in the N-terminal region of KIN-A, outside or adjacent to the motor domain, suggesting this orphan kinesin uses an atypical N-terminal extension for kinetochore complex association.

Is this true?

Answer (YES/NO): NO